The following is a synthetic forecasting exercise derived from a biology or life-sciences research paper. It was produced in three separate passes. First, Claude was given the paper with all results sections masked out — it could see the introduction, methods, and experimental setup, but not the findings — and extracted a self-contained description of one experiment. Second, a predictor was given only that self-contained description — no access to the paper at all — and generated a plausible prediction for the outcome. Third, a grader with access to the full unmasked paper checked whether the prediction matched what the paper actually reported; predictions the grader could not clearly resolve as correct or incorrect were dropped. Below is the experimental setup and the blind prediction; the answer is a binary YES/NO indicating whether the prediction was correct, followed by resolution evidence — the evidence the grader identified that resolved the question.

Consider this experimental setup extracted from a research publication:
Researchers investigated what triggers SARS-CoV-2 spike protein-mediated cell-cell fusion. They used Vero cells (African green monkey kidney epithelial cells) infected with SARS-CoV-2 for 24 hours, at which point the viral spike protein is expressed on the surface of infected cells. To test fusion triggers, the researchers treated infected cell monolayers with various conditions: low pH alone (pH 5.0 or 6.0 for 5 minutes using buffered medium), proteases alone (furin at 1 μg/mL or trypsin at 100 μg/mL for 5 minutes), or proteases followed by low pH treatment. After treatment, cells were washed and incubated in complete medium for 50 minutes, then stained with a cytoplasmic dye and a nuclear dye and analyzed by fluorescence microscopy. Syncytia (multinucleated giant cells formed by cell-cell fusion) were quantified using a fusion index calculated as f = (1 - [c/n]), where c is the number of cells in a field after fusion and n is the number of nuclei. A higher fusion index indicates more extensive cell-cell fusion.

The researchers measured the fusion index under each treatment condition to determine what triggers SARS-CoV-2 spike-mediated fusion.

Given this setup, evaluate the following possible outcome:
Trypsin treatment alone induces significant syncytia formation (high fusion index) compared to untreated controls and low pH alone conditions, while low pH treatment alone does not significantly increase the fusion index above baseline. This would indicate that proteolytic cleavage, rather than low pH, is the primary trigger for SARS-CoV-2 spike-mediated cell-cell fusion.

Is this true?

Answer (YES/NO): YES